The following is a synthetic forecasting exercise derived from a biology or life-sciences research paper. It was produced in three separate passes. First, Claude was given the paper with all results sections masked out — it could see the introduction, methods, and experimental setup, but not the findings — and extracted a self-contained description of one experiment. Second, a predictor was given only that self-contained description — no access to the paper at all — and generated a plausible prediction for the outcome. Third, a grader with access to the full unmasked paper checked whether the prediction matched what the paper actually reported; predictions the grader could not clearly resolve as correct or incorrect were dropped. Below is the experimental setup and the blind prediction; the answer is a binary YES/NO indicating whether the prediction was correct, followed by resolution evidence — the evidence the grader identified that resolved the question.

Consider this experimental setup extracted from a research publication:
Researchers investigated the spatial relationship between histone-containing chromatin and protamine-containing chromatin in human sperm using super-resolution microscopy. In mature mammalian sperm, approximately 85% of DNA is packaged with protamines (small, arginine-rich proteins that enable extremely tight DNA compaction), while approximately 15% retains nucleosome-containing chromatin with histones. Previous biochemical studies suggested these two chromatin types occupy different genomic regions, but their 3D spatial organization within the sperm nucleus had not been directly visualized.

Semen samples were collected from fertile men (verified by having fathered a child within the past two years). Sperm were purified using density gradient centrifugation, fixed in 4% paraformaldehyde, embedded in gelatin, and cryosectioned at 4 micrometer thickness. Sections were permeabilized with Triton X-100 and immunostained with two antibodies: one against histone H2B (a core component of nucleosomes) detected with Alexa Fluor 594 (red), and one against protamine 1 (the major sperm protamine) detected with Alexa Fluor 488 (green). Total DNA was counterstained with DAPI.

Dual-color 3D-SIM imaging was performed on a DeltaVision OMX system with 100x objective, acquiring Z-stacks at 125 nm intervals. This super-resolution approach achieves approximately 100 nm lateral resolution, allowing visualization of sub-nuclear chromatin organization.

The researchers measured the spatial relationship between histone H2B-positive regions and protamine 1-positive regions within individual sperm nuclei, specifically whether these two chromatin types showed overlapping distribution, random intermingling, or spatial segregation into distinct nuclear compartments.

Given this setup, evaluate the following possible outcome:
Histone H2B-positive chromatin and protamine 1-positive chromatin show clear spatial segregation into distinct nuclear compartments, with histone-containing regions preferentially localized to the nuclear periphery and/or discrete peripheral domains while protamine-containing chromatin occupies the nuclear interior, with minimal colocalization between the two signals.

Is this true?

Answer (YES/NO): YES